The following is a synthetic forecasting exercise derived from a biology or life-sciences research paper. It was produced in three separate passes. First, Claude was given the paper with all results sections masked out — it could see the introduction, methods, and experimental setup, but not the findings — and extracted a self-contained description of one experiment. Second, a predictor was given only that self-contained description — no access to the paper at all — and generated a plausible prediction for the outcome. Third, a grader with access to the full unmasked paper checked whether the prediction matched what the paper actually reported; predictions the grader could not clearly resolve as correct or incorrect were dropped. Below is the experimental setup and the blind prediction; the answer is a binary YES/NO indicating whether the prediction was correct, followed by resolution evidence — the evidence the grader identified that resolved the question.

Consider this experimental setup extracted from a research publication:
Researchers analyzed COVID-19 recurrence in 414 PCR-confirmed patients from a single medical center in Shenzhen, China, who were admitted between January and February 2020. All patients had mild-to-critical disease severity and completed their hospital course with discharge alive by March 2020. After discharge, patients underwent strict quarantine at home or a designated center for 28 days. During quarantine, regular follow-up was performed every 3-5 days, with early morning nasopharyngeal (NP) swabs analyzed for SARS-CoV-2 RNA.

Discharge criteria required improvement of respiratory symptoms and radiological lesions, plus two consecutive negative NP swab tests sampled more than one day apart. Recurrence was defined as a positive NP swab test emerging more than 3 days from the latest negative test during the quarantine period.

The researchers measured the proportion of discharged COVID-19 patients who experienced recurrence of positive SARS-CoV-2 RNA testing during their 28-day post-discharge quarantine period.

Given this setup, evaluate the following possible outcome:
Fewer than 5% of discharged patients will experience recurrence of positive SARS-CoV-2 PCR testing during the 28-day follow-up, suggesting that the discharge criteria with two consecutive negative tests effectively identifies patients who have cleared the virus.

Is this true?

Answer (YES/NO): NO